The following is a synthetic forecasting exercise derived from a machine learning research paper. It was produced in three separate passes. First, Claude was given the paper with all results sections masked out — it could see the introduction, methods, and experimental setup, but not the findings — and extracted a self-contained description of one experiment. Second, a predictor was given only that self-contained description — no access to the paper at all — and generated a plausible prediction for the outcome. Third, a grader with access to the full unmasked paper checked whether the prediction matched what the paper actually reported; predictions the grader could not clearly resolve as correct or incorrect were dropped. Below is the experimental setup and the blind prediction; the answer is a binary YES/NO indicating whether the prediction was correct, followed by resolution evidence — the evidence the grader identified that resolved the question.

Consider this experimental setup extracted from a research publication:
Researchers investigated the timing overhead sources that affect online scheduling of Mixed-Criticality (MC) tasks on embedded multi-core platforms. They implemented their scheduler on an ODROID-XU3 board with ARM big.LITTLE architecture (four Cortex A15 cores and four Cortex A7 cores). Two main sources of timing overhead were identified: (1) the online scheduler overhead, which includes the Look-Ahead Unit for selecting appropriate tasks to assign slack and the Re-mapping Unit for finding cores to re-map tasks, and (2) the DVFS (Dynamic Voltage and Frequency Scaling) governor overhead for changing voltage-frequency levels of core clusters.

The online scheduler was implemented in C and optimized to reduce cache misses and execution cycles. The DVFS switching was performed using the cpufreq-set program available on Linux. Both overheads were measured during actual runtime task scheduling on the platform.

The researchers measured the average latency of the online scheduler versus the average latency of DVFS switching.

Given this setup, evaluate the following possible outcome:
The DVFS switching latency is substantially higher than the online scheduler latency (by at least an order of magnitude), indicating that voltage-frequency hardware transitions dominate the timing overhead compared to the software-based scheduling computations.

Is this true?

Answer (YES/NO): YES